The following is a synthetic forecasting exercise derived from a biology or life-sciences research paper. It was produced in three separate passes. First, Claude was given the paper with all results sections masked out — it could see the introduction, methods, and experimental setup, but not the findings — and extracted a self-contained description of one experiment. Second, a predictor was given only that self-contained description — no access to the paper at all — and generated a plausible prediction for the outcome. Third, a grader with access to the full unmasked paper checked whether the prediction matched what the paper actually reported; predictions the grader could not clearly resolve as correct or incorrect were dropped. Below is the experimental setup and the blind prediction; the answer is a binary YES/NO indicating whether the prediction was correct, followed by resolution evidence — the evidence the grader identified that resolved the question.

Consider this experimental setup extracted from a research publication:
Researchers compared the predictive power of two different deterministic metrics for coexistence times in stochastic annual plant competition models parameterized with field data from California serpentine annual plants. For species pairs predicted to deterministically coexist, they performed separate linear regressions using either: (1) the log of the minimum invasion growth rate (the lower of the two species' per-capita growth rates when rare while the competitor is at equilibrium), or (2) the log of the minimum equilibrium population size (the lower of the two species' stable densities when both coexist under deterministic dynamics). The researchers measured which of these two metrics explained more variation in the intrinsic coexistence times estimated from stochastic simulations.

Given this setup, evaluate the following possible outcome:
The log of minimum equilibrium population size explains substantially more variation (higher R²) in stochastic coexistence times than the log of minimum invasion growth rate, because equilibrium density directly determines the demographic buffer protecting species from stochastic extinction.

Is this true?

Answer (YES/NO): NO